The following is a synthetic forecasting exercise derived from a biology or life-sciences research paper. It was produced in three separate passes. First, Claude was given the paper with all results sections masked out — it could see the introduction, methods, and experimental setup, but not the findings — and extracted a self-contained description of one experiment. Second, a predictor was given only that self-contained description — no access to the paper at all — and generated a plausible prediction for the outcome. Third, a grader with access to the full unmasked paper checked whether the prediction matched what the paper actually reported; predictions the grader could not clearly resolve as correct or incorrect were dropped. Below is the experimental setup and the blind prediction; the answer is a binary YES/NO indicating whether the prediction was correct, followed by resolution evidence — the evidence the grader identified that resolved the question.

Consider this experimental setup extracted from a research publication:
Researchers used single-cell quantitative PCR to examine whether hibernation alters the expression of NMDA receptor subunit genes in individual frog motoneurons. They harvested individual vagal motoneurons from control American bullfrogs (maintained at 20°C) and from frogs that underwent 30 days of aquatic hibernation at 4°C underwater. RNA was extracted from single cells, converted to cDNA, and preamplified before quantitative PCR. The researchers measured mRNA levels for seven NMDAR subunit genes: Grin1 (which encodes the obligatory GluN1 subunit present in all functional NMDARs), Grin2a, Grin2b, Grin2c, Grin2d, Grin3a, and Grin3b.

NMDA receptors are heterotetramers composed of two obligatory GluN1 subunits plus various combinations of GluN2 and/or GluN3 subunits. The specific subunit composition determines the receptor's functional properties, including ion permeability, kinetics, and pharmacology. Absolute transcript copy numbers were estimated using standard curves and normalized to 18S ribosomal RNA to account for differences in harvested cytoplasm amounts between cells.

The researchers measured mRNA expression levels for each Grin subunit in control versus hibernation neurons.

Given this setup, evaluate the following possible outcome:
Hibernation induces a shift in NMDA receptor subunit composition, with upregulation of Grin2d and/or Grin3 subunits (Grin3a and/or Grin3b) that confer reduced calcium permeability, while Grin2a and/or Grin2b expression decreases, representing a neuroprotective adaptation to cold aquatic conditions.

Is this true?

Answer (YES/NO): NO